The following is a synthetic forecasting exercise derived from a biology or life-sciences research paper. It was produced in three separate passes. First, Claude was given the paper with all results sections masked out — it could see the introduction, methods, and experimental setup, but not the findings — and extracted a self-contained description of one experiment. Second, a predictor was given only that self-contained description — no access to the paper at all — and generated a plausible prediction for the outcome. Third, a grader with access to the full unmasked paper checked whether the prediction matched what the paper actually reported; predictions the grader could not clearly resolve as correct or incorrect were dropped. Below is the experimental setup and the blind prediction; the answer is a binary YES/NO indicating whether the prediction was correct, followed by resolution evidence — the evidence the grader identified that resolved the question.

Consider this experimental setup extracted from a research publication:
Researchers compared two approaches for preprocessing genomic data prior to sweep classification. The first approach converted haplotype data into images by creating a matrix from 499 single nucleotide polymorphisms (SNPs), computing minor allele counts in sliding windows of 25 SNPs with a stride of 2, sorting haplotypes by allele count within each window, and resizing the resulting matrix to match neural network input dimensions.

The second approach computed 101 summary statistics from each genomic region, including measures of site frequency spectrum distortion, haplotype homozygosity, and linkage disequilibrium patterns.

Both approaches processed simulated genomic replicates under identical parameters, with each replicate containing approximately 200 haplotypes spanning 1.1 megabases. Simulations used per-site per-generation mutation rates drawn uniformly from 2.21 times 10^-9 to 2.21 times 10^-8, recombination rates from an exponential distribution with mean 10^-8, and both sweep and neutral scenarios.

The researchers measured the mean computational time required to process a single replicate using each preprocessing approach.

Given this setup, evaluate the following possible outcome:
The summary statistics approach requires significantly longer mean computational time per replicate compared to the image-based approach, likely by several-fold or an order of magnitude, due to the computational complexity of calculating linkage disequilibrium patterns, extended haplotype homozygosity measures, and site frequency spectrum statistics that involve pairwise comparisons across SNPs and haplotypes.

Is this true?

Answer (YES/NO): NO